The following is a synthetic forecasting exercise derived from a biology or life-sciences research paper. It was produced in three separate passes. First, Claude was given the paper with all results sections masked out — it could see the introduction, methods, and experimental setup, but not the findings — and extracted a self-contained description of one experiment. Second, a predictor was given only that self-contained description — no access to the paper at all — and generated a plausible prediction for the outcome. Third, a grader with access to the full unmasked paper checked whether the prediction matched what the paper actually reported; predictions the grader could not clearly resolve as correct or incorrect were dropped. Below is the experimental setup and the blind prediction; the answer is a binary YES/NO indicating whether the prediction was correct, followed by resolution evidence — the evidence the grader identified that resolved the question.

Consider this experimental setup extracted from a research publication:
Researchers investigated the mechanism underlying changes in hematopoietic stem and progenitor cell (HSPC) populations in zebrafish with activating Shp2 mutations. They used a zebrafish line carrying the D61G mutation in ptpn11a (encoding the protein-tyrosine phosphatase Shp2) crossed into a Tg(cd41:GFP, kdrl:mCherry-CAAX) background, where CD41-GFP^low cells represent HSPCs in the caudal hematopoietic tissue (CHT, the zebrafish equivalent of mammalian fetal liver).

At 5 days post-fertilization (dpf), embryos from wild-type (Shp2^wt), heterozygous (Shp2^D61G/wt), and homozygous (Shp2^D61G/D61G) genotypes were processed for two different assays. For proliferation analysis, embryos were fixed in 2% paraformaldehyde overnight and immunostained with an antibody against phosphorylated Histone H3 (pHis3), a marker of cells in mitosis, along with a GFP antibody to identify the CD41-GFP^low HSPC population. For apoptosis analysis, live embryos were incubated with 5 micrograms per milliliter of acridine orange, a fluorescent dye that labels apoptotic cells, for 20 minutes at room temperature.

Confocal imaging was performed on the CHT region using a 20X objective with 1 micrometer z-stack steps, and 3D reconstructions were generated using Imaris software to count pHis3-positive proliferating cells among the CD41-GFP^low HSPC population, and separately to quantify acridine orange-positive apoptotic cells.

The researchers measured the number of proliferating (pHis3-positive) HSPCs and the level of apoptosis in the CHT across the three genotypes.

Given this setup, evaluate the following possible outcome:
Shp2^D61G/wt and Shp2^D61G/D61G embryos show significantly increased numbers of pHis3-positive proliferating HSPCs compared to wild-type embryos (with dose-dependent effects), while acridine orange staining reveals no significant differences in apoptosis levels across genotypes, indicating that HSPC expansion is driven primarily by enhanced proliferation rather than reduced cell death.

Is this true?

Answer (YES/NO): NO